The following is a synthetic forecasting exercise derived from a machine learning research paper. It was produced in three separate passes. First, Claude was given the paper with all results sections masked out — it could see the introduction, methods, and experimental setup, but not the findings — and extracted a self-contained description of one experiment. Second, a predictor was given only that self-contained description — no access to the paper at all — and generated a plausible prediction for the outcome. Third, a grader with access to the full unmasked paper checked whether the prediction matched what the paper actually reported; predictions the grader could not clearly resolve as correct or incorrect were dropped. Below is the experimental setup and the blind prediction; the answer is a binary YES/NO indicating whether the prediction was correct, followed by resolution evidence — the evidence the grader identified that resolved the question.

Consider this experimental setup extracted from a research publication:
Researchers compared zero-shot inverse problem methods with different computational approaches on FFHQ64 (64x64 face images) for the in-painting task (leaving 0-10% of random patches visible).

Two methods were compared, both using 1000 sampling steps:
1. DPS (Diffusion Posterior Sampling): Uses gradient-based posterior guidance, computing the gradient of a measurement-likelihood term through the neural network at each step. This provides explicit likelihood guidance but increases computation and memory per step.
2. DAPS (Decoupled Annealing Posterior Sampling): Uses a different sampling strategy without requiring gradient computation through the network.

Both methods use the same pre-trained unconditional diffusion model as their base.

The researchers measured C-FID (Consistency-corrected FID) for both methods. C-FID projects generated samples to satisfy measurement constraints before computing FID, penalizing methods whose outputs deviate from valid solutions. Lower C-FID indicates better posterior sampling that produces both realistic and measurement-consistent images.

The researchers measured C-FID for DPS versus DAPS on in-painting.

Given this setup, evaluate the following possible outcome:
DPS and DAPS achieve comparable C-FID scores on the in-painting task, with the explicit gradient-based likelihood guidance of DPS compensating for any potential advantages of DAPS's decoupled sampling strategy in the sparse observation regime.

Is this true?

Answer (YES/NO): NO